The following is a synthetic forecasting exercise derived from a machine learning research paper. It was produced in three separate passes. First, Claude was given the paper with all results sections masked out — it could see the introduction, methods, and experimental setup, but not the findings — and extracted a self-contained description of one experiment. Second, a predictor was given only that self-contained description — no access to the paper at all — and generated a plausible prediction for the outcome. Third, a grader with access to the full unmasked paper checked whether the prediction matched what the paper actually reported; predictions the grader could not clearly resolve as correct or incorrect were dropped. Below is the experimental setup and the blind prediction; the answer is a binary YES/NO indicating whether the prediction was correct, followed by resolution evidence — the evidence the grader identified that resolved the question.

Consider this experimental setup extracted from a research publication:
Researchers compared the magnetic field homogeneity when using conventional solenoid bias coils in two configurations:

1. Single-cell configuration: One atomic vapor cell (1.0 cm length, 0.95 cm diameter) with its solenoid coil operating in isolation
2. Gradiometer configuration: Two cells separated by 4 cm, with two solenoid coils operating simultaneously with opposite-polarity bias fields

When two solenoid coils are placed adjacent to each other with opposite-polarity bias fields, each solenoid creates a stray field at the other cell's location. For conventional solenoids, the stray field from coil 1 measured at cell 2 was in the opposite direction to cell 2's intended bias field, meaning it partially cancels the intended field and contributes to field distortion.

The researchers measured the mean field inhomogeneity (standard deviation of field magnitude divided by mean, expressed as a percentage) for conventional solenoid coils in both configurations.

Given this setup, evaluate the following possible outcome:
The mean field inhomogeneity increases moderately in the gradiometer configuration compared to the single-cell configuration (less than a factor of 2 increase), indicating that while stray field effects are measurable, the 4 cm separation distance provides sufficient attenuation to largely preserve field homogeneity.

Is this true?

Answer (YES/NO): YES